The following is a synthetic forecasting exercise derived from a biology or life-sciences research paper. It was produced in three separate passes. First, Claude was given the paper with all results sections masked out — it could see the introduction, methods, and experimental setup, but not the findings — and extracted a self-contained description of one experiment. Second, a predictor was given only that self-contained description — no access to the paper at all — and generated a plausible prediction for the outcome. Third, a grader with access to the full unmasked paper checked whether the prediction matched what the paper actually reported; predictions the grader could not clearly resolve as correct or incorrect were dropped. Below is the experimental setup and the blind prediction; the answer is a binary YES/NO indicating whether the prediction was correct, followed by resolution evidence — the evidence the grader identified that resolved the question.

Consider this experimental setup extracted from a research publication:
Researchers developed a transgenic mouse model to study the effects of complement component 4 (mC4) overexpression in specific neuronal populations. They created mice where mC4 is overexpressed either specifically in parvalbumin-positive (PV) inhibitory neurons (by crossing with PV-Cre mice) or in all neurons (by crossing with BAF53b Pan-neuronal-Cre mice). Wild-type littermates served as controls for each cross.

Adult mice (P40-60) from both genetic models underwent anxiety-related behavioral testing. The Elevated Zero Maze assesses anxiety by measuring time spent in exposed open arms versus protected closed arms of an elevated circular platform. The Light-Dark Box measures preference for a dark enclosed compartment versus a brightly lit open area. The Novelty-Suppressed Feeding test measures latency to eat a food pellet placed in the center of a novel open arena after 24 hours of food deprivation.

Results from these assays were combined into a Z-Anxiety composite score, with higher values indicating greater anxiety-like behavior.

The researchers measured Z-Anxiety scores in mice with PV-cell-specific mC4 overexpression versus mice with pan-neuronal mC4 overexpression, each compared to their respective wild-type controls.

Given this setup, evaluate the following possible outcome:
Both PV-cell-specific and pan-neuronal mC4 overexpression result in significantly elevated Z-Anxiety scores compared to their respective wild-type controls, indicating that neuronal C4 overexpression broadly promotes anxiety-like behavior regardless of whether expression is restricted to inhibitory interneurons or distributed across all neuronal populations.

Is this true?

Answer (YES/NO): NO